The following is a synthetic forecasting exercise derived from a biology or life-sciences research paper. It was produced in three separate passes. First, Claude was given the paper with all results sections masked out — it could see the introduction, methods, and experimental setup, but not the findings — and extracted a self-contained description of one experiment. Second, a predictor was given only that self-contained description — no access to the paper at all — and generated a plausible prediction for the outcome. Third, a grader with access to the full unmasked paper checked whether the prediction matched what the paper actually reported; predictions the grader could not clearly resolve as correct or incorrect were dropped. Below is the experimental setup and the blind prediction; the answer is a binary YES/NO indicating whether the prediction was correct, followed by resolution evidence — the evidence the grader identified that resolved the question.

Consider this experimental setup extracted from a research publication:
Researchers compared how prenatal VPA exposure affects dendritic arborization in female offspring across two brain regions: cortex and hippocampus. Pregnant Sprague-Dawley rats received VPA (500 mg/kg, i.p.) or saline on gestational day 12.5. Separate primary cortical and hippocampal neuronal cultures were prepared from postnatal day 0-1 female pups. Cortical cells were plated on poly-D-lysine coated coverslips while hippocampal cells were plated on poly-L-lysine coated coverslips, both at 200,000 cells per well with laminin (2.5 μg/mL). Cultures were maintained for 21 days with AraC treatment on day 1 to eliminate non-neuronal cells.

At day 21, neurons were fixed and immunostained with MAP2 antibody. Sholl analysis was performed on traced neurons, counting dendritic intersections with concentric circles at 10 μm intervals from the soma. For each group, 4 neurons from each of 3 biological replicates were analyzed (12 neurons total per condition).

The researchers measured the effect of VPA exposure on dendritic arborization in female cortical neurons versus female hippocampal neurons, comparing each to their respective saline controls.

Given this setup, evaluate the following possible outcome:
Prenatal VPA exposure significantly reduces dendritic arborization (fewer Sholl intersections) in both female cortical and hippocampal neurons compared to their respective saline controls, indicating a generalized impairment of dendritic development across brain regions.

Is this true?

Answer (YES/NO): NO